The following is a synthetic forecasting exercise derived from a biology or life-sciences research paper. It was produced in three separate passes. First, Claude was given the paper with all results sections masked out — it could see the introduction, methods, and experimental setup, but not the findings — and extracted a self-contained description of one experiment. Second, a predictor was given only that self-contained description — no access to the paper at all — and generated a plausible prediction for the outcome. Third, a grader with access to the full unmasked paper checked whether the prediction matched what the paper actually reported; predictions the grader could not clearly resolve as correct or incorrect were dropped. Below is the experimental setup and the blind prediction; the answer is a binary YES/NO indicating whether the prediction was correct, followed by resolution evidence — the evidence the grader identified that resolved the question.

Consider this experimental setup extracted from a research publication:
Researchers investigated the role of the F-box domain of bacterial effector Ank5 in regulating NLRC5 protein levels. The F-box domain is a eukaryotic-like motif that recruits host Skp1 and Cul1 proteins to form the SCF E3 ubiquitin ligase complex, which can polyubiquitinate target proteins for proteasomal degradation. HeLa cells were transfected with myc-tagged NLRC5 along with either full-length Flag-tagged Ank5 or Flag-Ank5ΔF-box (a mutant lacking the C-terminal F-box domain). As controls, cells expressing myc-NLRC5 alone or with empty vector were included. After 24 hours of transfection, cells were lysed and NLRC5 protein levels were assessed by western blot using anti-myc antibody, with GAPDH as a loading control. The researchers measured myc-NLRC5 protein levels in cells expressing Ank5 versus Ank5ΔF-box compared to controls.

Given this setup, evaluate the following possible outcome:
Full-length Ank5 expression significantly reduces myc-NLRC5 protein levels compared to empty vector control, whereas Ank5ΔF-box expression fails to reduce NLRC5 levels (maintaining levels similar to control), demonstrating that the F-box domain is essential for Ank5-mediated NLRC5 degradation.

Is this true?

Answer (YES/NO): YES